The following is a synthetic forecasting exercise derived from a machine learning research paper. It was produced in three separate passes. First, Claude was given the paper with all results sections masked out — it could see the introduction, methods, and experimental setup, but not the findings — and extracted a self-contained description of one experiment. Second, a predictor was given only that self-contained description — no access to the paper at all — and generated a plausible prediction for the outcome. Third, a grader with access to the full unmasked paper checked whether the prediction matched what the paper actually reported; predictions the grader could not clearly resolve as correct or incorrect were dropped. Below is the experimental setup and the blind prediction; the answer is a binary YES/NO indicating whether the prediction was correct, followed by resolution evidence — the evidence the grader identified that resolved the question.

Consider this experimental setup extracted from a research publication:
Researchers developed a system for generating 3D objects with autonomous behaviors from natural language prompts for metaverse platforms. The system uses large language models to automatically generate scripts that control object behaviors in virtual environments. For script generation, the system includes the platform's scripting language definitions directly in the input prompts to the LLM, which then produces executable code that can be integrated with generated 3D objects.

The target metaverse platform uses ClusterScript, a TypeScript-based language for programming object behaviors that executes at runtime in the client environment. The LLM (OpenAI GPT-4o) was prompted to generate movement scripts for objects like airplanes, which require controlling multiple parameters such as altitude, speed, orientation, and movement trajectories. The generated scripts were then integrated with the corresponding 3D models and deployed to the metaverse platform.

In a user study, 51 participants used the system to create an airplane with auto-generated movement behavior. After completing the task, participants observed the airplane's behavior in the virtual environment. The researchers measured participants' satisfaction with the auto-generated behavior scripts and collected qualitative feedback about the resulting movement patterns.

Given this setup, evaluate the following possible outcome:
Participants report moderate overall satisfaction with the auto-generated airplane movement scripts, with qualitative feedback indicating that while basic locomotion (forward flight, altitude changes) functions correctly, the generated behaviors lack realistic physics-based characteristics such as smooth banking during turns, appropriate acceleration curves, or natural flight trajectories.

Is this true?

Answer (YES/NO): NO